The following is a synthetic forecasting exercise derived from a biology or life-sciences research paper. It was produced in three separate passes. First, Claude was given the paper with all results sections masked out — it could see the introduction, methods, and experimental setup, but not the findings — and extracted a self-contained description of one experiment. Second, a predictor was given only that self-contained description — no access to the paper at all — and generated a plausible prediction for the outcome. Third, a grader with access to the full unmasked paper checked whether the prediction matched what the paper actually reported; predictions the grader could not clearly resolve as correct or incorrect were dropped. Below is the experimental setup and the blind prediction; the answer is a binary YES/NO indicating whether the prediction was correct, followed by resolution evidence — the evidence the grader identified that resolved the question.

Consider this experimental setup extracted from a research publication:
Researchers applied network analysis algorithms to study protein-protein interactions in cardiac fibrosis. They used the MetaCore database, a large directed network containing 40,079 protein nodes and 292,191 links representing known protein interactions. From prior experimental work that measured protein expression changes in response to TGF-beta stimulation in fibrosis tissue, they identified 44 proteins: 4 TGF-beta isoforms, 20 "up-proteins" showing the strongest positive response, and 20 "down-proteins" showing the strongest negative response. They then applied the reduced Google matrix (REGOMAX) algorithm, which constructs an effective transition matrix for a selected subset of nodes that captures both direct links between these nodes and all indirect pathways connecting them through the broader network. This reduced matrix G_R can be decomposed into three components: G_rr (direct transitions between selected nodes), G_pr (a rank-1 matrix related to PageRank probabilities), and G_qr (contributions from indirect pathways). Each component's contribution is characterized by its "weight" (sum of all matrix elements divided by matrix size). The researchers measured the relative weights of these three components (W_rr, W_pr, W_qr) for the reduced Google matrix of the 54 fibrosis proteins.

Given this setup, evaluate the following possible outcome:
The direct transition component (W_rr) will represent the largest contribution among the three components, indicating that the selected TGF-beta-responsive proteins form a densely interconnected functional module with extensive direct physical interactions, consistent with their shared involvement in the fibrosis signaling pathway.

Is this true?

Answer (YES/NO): NO